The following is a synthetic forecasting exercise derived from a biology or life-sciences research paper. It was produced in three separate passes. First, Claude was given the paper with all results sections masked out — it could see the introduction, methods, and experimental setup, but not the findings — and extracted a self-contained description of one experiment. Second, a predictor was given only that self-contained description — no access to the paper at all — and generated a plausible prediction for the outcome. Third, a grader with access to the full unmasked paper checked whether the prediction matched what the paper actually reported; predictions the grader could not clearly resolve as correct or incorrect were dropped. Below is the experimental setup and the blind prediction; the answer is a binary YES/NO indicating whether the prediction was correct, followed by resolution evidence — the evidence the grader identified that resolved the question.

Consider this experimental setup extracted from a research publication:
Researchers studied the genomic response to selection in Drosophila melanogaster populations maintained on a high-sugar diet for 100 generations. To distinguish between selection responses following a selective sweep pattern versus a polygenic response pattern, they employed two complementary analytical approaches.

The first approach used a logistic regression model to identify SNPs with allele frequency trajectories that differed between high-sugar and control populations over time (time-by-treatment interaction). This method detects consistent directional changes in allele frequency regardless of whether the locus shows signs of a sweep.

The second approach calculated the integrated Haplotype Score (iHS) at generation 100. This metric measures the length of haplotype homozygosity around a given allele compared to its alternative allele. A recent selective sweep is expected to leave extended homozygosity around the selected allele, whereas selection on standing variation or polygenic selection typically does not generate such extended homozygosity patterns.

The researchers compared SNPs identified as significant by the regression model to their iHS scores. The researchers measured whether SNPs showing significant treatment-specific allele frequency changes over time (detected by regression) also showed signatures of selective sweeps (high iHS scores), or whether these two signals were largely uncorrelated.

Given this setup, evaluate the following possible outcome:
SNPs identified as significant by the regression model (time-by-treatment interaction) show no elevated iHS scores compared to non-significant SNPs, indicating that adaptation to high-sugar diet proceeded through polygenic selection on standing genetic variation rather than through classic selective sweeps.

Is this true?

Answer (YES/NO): NO